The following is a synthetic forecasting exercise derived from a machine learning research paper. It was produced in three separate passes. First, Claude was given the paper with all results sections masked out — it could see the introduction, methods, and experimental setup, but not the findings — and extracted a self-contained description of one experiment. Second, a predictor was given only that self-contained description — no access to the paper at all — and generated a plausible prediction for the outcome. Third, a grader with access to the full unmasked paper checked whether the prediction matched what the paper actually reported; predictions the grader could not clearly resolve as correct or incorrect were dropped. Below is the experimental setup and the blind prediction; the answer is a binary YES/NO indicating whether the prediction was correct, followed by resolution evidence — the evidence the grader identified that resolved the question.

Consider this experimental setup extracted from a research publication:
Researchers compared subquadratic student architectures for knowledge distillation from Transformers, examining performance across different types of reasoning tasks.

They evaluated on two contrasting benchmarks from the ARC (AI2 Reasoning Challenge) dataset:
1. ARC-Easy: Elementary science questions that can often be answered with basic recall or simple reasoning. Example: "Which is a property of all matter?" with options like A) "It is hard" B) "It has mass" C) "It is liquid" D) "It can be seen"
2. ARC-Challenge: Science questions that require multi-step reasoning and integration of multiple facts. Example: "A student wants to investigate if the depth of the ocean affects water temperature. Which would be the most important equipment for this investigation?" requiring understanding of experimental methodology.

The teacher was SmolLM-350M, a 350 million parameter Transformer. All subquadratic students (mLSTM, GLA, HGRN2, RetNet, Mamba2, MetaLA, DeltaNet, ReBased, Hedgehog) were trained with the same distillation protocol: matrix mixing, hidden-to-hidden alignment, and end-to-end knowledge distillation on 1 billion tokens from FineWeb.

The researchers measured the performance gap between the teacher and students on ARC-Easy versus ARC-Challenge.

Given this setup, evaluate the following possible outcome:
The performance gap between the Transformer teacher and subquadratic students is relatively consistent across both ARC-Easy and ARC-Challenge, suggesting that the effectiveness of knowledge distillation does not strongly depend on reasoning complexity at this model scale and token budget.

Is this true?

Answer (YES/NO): NO